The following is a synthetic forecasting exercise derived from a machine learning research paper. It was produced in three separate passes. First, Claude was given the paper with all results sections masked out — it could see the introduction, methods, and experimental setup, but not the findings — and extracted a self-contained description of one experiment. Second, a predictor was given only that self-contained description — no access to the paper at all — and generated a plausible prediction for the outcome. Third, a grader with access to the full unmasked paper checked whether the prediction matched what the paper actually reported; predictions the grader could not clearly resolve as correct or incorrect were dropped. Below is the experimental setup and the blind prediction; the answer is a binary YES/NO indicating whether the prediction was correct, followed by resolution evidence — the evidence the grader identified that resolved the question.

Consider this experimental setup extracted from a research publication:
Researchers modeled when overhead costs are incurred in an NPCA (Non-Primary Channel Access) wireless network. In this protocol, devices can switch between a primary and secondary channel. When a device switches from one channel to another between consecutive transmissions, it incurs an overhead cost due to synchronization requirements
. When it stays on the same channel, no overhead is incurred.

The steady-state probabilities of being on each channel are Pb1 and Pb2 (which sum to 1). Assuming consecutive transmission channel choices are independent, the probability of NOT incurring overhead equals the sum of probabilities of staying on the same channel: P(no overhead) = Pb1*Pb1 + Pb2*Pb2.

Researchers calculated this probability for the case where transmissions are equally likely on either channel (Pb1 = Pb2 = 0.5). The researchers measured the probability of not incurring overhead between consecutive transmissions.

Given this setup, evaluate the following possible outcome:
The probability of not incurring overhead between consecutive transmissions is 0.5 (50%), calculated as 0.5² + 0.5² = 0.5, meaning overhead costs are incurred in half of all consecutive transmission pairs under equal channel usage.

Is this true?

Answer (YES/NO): YES